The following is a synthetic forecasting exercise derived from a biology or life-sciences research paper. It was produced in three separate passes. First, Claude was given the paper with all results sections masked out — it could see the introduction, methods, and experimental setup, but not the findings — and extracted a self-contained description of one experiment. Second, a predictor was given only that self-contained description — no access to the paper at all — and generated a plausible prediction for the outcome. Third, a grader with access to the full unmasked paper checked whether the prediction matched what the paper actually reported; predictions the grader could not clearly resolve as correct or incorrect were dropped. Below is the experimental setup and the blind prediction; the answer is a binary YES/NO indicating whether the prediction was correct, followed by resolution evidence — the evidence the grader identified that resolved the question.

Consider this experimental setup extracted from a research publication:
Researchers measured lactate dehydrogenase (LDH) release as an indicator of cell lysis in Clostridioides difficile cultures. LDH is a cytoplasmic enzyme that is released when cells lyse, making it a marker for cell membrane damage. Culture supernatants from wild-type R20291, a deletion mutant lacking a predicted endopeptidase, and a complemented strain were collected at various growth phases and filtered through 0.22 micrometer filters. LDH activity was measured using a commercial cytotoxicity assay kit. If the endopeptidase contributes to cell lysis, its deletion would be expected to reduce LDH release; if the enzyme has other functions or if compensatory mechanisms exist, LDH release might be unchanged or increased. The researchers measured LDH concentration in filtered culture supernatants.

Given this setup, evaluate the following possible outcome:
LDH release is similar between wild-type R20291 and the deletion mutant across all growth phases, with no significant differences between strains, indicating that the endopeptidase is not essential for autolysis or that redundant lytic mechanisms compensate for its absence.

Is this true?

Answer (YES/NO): NO